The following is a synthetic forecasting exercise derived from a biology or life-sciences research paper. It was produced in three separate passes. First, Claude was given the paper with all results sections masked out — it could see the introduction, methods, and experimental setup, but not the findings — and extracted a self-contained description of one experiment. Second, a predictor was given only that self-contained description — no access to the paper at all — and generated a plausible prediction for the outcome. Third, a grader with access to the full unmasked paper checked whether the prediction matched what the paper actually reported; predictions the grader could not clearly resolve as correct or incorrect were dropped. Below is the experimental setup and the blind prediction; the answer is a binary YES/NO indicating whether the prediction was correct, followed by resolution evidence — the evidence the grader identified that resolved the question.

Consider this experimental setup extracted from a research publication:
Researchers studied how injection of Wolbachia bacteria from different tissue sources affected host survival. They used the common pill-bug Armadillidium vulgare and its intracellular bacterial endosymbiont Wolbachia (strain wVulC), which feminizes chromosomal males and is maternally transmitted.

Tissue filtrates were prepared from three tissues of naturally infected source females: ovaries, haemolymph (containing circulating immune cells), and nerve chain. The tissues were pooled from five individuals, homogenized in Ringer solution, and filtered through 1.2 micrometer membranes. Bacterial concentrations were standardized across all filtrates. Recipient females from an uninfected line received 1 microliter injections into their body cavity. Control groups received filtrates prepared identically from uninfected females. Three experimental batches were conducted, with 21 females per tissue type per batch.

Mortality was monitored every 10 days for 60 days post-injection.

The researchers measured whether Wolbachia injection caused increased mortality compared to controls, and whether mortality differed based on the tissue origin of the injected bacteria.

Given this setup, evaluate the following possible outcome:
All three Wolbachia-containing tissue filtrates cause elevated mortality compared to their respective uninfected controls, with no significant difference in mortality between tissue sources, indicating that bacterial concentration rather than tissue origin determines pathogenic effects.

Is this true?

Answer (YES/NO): NO